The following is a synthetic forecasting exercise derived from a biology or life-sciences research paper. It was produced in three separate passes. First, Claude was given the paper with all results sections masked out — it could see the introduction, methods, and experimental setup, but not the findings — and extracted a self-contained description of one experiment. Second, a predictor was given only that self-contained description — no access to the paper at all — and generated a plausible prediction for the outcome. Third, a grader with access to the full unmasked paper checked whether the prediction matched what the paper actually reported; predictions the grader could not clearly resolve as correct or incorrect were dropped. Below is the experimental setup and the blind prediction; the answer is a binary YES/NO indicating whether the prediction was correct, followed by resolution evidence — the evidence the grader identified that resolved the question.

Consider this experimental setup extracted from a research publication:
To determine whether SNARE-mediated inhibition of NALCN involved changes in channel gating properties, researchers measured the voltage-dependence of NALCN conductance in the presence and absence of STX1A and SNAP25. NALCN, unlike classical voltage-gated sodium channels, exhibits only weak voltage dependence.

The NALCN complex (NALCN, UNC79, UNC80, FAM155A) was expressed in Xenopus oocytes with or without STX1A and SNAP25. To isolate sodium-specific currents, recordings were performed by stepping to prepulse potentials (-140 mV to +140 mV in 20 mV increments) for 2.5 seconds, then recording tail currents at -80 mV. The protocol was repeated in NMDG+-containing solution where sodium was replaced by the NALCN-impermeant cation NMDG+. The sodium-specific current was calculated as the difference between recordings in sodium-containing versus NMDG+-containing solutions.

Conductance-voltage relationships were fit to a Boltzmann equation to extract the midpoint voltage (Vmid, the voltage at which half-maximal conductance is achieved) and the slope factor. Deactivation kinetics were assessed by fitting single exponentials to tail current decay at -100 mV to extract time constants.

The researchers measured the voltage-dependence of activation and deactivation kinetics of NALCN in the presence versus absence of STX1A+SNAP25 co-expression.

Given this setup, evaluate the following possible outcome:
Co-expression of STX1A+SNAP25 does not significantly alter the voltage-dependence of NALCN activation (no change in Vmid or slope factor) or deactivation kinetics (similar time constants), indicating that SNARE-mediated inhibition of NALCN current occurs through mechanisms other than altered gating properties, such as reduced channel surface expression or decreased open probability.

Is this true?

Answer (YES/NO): NO